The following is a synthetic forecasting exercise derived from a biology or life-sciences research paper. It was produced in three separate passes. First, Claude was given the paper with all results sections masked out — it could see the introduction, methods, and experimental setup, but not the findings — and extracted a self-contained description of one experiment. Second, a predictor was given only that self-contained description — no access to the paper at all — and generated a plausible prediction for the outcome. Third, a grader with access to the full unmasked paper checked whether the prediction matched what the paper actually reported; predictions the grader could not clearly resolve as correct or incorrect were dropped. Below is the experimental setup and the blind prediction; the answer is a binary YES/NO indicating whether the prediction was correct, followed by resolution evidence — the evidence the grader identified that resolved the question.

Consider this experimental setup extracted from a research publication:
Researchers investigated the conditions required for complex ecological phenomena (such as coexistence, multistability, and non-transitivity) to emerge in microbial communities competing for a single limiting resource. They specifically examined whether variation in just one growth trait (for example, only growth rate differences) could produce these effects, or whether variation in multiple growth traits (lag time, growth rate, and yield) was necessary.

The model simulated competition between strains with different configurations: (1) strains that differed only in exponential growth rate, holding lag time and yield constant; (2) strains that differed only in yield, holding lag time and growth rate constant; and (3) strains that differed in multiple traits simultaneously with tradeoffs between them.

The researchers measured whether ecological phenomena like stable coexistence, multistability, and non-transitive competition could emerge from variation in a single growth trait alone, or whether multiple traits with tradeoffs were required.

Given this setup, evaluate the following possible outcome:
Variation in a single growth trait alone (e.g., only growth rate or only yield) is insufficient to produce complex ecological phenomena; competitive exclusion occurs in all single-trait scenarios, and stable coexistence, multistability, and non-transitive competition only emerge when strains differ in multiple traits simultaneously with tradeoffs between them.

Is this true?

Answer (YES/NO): YES